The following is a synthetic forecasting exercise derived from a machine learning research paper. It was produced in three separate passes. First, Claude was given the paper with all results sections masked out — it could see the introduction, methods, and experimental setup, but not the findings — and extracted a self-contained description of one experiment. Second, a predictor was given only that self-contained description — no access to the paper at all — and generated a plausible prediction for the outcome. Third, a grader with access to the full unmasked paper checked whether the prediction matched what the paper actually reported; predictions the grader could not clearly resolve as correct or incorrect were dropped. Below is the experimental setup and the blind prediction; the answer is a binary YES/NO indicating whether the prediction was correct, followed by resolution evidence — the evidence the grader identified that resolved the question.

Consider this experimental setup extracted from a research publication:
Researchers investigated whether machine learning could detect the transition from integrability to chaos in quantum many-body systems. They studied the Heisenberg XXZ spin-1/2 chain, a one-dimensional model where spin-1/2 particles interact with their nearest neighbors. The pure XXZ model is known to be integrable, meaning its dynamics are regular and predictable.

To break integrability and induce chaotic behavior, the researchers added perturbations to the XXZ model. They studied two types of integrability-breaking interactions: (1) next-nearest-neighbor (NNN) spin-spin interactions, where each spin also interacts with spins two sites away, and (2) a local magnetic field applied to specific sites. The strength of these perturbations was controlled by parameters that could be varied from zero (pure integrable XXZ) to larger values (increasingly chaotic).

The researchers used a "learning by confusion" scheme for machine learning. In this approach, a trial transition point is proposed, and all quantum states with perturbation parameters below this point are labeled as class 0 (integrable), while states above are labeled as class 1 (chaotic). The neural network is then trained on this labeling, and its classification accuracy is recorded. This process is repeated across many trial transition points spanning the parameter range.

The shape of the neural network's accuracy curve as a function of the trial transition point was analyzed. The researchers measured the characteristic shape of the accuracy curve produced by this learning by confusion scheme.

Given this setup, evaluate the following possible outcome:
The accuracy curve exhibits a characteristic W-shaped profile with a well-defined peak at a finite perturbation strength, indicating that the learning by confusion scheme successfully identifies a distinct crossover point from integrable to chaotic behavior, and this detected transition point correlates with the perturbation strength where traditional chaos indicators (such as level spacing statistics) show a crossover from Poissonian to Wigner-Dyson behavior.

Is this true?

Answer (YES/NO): YES